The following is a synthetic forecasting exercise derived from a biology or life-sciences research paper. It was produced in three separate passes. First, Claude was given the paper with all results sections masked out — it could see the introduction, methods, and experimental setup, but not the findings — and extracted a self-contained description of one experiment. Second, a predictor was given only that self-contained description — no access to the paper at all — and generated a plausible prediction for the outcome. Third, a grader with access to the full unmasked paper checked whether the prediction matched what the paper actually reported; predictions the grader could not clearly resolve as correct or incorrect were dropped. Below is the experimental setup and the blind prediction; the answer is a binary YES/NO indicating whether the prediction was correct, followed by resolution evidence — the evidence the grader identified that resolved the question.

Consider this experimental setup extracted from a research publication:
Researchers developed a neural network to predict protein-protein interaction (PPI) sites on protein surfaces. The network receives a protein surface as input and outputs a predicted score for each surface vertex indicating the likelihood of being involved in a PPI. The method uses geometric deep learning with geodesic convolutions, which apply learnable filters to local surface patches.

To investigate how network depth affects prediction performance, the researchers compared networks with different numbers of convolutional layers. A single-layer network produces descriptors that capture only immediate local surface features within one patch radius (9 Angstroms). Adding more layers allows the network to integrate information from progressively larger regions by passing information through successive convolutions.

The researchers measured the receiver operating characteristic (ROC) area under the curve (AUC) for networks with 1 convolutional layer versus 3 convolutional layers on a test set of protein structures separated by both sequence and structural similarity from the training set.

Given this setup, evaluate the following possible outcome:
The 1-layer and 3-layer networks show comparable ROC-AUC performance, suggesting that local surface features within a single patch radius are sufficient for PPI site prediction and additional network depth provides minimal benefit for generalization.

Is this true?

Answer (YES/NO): NO